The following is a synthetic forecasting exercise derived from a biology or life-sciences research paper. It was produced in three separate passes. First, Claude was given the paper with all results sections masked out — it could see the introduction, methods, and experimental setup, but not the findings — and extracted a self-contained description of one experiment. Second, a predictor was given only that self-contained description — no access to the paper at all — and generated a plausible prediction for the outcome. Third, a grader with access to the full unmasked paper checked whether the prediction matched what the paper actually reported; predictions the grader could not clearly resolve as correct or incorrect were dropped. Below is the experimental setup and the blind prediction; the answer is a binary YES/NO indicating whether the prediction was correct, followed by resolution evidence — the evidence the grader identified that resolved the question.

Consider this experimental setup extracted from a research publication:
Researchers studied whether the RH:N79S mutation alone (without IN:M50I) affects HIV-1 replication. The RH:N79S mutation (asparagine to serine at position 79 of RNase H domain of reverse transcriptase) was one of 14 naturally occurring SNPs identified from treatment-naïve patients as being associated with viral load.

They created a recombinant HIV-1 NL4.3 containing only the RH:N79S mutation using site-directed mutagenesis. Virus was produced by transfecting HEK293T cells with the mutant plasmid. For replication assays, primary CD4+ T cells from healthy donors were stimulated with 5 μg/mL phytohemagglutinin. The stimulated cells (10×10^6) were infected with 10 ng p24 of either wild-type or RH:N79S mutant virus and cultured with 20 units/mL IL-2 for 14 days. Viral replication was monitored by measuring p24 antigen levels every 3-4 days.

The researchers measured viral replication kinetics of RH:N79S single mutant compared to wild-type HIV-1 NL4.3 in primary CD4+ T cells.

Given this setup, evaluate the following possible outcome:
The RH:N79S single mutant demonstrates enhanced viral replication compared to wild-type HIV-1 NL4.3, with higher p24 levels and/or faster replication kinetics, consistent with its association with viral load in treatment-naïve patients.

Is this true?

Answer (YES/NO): NO